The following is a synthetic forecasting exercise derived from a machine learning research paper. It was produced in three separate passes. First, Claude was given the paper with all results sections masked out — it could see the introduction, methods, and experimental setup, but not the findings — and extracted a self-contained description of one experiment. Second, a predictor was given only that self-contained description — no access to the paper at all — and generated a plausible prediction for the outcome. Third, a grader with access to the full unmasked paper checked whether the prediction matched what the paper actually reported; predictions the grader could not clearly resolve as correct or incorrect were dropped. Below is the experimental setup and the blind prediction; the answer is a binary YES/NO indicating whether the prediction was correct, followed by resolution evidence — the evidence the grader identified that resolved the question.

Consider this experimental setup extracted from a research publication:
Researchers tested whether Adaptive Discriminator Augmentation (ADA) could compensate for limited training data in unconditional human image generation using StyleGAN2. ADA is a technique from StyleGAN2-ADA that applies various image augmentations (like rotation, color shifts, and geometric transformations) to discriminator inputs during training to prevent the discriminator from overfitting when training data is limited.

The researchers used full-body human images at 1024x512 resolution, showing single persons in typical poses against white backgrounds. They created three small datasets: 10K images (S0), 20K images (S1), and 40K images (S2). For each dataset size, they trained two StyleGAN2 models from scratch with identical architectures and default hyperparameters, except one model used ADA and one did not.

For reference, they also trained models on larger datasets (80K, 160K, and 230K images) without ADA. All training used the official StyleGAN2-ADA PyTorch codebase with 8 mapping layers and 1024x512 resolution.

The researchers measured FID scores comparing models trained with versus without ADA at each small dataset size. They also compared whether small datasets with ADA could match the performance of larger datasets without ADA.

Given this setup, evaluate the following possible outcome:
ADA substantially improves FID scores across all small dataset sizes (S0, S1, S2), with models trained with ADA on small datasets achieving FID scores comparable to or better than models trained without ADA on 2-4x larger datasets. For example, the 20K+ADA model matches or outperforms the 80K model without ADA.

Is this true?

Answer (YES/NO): NO